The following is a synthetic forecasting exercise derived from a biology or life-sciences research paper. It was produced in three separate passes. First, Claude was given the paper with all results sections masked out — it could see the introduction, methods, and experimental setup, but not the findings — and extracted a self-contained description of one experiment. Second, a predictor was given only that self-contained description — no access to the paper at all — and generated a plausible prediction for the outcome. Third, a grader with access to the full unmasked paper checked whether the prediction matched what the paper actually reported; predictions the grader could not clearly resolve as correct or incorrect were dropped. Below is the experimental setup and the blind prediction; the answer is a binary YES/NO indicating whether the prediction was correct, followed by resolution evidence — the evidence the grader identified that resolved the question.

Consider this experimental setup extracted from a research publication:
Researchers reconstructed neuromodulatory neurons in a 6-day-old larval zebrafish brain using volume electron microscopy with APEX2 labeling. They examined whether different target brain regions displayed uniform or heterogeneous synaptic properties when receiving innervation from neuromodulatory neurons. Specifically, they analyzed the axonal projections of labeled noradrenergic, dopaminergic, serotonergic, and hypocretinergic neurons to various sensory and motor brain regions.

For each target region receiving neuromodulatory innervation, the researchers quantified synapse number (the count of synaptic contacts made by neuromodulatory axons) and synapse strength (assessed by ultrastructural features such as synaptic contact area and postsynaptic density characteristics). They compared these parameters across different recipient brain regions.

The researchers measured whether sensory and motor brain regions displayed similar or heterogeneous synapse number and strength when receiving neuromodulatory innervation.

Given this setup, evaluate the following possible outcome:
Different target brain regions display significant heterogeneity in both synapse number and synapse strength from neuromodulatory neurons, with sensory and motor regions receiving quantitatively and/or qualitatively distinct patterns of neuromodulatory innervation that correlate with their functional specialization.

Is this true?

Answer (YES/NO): YES